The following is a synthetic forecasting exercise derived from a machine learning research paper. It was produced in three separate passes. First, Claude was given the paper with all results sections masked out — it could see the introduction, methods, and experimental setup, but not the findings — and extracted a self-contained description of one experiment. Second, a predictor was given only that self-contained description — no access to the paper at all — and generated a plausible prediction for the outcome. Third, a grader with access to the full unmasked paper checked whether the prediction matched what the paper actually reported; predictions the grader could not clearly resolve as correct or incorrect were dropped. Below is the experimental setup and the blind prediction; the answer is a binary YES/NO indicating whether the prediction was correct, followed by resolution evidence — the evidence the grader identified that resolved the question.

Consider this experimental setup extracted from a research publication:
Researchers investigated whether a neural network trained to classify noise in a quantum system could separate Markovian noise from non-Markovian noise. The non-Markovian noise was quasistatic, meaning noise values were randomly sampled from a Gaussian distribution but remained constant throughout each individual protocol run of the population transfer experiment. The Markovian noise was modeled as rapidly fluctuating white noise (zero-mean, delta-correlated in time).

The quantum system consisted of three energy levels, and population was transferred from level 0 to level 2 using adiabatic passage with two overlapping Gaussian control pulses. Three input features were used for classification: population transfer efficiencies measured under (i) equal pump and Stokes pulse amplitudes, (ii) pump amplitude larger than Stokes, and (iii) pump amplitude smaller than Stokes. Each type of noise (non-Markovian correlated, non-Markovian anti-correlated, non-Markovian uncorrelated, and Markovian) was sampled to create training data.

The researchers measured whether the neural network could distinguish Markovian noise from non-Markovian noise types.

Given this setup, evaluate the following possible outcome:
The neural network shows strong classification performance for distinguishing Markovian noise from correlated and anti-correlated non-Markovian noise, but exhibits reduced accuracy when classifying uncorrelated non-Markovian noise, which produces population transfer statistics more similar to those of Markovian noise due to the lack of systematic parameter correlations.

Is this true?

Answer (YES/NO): NO